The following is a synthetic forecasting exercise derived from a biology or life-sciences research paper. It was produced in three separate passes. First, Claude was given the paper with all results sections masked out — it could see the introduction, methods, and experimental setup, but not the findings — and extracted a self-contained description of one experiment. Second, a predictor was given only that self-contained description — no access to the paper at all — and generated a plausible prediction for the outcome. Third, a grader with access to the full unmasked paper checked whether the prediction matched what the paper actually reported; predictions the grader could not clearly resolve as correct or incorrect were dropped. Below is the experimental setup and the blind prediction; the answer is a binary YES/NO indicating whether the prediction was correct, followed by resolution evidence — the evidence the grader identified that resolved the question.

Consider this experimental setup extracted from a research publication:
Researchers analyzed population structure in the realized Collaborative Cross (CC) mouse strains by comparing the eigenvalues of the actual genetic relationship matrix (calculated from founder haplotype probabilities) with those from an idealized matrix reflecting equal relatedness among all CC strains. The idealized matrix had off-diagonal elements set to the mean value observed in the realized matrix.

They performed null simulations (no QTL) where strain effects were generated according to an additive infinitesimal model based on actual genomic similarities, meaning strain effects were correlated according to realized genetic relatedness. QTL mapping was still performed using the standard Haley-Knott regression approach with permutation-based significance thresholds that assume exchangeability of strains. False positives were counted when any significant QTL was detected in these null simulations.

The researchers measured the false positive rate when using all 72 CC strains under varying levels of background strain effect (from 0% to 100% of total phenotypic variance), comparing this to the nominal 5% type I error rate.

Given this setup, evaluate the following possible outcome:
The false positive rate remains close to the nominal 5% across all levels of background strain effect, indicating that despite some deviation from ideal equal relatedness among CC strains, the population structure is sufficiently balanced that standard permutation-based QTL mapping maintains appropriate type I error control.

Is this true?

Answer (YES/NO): NO